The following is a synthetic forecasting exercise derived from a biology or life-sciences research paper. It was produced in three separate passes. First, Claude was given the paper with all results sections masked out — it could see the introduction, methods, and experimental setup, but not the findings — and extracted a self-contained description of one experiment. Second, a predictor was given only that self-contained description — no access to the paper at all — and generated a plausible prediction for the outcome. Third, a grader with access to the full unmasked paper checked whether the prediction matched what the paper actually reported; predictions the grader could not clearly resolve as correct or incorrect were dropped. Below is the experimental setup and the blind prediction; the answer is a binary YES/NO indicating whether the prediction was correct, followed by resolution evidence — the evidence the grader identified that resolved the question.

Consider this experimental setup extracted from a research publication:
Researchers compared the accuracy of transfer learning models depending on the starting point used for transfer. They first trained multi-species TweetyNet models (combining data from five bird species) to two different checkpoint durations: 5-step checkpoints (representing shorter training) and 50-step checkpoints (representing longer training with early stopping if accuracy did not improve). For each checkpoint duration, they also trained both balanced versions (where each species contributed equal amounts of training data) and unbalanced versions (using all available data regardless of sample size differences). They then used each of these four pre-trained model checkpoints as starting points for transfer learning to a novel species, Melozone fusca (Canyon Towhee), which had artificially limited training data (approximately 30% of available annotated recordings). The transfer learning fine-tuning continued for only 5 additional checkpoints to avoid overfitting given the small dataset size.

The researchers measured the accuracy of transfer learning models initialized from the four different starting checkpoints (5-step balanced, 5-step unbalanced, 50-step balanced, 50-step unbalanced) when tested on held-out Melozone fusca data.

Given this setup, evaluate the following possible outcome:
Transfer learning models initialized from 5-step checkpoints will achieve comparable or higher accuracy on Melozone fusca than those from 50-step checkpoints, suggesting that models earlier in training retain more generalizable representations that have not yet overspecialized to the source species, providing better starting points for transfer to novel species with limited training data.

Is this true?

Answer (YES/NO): YES